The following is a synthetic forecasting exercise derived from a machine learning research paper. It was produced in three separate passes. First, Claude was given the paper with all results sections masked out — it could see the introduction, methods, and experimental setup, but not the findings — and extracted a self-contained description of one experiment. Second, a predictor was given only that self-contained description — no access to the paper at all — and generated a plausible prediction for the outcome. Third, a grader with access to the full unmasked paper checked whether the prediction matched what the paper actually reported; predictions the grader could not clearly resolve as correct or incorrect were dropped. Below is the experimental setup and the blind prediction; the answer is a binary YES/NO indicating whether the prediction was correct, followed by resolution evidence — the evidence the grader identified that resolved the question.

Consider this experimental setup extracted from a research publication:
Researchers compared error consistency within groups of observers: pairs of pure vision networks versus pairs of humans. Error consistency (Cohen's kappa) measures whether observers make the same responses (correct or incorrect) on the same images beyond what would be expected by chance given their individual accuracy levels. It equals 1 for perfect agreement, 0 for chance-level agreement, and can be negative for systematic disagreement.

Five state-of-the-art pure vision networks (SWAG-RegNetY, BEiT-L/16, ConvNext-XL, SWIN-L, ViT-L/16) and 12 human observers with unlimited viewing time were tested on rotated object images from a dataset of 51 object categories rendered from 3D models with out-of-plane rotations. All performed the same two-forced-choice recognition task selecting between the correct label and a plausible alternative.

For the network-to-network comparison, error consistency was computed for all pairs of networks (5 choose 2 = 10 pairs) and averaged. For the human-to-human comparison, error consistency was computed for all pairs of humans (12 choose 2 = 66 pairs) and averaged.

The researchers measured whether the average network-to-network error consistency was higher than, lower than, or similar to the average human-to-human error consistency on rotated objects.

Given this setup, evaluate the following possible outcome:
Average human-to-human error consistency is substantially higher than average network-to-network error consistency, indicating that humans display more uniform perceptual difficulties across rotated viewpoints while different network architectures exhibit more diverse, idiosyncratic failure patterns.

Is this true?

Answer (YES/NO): NO